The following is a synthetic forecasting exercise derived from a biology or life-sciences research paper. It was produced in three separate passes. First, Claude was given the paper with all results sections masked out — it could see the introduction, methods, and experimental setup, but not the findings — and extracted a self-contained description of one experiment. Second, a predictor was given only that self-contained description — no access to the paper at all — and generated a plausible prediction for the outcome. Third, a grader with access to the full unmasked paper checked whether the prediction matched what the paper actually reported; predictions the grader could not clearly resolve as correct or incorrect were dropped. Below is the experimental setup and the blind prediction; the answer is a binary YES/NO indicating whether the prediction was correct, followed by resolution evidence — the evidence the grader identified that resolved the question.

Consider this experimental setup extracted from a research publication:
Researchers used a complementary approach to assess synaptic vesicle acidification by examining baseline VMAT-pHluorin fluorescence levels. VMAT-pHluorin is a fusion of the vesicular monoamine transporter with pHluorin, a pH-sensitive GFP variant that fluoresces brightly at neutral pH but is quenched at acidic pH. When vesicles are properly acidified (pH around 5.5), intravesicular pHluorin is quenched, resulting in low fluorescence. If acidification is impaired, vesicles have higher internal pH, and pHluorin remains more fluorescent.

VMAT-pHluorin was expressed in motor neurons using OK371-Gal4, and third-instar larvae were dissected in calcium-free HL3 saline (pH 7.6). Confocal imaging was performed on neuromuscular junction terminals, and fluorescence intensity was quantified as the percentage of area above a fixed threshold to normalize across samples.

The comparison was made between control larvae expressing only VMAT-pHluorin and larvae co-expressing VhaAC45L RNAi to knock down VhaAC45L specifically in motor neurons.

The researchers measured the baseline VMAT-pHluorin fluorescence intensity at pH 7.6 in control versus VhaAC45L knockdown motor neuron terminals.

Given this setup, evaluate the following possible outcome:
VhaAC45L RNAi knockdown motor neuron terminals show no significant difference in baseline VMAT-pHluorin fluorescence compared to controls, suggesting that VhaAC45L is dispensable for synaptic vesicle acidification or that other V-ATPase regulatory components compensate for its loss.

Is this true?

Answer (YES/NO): NO